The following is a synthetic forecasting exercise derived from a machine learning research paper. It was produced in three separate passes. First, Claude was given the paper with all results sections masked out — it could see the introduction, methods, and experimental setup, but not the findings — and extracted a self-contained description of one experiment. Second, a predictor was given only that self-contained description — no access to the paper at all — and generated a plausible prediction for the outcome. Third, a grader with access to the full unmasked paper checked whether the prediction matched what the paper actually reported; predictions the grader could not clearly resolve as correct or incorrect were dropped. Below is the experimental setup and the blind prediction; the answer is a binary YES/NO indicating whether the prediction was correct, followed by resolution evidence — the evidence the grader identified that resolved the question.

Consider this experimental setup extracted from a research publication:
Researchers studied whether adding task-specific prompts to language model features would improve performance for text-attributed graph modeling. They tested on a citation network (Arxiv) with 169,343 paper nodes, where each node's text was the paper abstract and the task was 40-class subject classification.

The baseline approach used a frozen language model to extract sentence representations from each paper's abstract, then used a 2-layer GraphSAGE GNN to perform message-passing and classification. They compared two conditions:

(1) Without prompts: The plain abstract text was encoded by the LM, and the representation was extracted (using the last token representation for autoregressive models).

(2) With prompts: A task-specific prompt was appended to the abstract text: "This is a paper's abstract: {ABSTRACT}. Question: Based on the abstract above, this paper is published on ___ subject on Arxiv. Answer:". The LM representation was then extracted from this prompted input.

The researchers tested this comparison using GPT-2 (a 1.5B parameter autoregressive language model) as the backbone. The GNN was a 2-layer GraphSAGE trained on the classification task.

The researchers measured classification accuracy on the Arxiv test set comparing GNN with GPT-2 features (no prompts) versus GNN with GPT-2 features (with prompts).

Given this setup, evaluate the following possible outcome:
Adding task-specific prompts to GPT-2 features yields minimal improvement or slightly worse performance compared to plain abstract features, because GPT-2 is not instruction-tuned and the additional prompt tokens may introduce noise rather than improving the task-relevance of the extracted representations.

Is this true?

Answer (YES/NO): NO